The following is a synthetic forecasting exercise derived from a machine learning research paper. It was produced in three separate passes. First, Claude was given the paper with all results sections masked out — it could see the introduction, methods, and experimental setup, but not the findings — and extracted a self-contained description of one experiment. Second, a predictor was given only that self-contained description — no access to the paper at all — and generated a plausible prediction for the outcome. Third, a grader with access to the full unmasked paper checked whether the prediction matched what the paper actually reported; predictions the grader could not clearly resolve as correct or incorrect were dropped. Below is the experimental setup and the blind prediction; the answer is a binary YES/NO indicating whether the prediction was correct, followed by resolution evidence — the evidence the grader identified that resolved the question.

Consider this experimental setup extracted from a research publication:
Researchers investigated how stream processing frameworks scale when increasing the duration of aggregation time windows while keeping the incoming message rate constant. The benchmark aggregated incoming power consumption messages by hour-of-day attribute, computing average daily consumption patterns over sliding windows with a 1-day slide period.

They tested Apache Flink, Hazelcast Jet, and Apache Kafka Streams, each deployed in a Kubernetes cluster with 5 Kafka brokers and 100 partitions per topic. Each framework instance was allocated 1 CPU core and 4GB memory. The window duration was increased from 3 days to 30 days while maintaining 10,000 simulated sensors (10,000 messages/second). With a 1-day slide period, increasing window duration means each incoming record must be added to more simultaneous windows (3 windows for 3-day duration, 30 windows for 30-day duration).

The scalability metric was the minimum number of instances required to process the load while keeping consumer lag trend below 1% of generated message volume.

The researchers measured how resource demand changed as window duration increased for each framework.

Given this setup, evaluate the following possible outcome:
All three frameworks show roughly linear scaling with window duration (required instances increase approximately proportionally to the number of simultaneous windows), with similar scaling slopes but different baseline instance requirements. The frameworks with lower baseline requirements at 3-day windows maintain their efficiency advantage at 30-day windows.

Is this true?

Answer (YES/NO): NO